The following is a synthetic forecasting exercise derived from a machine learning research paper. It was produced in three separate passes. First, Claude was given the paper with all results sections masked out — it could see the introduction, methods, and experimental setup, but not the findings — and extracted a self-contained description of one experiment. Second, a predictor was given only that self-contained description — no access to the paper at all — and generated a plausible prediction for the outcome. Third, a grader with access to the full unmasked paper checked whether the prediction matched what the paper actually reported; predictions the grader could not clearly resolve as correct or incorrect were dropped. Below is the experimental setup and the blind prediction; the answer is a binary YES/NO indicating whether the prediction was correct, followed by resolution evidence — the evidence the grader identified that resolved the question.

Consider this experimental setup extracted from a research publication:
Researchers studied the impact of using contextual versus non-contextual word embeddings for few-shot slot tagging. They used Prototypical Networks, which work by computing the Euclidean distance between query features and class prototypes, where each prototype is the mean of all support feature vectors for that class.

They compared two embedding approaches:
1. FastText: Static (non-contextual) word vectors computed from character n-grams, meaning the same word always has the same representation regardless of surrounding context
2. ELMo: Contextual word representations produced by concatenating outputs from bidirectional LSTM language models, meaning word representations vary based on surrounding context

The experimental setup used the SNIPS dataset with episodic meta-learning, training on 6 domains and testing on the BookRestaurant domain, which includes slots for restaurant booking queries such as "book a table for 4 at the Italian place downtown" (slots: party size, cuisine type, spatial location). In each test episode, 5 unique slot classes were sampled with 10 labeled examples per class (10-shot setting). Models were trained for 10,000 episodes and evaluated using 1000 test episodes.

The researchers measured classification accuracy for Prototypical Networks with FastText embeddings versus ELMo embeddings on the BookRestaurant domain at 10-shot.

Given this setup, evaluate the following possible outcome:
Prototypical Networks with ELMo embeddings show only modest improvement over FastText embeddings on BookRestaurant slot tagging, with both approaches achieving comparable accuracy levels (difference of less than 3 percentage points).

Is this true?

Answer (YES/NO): NO